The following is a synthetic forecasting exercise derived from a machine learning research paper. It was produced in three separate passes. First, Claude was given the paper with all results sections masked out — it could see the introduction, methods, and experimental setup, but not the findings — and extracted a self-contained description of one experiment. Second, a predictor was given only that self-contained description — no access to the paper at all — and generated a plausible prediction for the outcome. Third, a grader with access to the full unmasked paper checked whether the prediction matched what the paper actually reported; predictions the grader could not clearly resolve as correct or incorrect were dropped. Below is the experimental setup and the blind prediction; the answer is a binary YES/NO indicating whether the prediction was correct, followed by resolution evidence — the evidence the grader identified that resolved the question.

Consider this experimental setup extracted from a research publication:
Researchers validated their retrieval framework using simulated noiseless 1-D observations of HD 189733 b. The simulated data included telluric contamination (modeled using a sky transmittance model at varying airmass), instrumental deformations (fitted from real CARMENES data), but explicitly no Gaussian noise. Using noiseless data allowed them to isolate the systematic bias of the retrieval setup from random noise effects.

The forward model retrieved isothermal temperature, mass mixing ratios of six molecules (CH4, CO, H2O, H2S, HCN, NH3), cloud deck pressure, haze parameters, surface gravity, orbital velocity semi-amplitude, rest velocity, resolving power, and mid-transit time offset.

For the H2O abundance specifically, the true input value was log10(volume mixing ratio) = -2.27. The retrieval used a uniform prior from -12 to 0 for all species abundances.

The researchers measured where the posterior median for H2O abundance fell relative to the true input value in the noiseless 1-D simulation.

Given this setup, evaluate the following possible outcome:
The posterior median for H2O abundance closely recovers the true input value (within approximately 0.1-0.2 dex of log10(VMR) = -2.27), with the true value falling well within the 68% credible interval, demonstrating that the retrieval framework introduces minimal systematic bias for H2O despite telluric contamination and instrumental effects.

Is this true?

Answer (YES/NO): NO